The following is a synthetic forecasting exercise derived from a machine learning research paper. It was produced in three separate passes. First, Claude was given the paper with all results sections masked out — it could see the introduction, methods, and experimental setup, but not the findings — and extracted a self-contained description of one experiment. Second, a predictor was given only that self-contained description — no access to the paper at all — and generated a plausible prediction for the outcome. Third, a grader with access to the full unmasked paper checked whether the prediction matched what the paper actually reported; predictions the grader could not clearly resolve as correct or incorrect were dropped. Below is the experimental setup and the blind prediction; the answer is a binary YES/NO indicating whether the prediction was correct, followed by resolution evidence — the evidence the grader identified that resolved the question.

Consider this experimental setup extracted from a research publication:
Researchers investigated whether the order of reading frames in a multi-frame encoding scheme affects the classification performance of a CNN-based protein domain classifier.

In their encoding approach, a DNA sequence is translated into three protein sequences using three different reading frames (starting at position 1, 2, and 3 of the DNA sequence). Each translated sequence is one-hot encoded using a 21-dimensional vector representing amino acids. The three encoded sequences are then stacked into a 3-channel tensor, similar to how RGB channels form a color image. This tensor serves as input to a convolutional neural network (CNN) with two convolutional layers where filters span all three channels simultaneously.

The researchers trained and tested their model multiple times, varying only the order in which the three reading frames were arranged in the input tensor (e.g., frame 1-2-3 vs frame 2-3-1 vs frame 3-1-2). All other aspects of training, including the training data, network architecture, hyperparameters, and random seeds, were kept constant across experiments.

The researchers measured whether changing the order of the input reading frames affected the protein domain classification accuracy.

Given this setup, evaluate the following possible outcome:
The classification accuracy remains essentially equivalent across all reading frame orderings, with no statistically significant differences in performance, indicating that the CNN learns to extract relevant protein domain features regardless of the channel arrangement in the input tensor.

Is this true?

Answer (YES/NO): YES